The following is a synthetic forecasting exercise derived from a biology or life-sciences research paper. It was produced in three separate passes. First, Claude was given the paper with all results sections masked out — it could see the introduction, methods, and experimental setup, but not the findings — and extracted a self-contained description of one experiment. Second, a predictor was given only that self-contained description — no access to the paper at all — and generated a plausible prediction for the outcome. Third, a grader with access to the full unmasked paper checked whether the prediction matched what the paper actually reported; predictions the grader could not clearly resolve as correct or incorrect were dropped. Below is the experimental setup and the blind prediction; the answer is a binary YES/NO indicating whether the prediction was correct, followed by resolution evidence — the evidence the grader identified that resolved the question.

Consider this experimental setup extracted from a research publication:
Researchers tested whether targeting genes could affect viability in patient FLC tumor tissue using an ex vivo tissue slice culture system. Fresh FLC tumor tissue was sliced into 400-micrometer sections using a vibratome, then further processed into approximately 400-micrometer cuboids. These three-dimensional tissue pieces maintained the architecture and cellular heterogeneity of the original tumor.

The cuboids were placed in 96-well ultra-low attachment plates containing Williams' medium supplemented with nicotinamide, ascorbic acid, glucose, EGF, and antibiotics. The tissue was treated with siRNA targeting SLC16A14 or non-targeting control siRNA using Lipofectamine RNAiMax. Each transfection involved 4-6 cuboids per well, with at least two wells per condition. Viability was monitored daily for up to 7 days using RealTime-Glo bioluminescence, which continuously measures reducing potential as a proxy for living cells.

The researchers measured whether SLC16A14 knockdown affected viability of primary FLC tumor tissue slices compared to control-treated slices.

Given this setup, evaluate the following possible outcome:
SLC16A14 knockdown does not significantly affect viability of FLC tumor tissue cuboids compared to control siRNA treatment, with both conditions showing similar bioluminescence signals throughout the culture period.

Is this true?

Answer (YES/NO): NO